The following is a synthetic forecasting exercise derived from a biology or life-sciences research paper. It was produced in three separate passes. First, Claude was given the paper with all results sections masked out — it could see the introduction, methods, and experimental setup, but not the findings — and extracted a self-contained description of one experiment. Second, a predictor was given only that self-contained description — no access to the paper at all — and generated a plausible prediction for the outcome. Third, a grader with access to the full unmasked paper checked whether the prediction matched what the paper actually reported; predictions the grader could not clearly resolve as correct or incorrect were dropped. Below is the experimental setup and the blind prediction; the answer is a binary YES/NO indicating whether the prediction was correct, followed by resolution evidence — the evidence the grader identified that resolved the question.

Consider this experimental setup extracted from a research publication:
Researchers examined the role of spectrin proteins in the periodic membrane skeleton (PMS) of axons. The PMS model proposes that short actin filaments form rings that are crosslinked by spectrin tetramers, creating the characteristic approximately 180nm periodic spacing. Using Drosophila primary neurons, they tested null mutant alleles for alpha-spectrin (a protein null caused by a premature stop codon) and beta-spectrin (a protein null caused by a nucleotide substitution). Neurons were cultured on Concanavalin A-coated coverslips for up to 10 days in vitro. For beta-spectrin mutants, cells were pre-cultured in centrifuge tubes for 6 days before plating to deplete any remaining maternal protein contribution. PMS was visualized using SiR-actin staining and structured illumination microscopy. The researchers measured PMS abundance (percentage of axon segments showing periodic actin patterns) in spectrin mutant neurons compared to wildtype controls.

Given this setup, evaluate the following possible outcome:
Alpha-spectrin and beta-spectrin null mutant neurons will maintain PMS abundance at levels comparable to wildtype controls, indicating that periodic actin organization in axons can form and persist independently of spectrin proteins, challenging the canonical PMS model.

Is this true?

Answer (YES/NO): NO